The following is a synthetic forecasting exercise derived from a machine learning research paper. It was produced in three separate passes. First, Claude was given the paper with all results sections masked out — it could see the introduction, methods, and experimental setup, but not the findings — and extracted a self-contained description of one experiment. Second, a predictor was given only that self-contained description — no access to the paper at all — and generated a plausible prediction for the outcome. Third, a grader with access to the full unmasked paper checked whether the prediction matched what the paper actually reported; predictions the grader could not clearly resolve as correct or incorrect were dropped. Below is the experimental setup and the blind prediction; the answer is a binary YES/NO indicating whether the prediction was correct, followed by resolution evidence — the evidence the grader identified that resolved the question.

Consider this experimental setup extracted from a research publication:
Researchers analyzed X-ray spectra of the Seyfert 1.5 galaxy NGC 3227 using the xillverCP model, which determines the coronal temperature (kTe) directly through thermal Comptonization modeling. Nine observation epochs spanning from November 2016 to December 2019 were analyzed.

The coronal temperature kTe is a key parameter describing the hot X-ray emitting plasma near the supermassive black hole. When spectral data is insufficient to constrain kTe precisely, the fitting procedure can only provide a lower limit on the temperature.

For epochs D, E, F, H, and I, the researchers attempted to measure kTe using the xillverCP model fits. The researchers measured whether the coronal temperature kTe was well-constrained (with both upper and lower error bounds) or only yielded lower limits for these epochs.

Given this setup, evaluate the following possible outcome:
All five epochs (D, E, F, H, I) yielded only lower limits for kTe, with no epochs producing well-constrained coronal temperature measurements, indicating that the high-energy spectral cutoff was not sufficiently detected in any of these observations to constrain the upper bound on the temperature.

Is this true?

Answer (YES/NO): YES